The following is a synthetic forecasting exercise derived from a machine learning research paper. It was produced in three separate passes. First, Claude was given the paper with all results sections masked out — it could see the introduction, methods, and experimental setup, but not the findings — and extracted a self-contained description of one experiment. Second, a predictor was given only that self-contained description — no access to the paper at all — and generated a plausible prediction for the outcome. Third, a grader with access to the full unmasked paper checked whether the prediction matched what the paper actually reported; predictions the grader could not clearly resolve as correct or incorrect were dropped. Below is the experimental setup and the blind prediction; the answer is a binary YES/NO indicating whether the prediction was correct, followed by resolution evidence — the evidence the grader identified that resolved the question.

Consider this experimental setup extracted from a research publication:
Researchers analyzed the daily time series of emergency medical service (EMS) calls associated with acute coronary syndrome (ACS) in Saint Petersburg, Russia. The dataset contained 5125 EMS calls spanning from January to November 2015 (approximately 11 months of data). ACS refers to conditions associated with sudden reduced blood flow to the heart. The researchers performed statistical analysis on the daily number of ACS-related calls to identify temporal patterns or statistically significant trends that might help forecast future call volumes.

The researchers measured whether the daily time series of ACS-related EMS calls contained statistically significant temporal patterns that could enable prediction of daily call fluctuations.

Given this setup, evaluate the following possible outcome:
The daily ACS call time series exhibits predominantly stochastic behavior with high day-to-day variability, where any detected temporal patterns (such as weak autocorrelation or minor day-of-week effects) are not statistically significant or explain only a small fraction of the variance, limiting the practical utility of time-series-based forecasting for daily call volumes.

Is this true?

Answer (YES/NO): YES